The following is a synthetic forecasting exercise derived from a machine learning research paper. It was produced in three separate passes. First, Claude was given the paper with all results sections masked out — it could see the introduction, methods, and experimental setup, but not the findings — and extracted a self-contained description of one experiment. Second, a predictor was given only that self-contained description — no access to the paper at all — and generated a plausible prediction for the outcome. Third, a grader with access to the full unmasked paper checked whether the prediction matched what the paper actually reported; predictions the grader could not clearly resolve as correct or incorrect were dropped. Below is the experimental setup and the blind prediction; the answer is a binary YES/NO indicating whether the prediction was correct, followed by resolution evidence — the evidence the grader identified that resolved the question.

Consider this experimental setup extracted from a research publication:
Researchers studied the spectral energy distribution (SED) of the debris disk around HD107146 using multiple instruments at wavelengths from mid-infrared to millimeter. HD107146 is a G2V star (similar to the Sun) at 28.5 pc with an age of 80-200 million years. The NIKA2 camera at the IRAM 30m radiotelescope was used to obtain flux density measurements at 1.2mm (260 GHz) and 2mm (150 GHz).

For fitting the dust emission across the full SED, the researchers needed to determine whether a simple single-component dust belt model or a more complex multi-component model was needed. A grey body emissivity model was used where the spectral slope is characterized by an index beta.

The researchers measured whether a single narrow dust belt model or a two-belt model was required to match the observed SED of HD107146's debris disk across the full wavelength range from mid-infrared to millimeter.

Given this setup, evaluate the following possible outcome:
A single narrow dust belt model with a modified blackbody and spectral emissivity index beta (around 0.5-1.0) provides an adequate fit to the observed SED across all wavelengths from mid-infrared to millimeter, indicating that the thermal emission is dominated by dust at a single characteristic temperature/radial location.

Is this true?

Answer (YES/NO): NO